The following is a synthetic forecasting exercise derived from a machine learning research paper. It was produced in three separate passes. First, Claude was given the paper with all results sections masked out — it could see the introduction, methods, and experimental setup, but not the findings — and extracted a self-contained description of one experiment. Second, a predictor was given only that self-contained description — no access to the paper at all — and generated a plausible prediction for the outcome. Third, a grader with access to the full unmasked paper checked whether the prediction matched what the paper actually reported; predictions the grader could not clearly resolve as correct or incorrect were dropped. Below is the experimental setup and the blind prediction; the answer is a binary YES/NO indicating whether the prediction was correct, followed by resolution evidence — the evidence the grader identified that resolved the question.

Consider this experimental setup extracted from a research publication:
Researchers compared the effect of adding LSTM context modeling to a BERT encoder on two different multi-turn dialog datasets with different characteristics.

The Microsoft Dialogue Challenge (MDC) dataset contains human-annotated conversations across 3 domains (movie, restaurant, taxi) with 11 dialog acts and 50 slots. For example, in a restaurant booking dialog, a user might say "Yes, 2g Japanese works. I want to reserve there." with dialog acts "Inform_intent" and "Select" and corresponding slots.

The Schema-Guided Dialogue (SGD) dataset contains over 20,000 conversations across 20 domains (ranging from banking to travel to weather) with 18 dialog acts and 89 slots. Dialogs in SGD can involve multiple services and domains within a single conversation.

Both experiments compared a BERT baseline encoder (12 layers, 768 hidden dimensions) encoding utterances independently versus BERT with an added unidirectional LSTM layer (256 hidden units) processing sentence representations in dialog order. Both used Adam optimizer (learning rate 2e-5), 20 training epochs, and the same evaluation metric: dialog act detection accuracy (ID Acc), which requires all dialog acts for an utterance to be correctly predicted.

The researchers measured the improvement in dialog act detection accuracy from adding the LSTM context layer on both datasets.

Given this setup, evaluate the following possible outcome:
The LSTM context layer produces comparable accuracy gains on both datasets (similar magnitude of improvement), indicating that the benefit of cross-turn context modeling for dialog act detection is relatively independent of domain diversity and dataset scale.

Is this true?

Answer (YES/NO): NO